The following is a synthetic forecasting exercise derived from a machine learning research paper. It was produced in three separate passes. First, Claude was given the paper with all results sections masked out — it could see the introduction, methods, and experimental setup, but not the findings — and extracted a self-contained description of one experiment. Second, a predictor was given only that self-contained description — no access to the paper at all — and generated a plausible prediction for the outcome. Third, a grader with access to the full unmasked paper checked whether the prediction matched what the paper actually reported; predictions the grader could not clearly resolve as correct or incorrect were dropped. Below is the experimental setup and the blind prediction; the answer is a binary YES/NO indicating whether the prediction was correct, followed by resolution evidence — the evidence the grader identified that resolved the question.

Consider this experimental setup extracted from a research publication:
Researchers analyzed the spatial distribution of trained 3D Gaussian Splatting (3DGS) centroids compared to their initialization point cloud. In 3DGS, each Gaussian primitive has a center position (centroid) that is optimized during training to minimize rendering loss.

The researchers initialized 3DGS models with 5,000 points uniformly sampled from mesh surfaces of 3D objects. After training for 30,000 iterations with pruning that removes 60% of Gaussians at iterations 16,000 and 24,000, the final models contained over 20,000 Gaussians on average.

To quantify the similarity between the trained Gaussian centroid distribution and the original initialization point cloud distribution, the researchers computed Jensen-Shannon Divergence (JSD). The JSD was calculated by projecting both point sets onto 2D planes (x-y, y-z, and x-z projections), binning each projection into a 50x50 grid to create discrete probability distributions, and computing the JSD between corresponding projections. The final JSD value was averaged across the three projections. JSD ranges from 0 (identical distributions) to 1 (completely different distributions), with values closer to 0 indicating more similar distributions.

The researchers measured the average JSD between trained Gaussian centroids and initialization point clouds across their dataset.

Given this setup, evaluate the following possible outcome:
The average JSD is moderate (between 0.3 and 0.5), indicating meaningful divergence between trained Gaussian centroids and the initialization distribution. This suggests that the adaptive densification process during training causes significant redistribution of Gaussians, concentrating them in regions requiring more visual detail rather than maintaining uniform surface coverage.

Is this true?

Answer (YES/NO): YES